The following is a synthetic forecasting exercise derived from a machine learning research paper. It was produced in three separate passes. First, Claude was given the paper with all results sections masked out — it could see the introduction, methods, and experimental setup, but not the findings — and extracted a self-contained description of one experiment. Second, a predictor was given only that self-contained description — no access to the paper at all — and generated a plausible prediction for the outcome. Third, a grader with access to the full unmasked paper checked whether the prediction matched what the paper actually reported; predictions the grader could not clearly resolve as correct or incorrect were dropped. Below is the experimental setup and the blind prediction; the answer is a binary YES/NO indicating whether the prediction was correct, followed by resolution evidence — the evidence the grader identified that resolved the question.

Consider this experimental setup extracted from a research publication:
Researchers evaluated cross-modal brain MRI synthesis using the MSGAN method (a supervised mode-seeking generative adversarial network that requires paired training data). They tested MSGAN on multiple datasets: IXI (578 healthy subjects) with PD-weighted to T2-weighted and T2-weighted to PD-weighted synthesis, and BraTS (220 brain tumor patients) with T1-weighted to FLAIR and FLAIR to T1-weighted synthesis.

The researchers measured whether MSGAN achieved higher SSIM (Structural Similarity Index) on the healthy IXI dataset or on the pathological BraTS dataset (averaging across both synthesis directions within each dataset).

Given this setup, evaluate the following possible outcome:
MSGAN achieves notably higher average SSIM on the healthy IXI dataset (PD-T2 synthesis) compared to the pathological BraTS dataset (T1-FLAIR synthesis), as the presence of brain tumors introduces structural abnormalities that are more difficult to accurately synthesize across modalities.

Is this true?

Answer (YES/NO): YES